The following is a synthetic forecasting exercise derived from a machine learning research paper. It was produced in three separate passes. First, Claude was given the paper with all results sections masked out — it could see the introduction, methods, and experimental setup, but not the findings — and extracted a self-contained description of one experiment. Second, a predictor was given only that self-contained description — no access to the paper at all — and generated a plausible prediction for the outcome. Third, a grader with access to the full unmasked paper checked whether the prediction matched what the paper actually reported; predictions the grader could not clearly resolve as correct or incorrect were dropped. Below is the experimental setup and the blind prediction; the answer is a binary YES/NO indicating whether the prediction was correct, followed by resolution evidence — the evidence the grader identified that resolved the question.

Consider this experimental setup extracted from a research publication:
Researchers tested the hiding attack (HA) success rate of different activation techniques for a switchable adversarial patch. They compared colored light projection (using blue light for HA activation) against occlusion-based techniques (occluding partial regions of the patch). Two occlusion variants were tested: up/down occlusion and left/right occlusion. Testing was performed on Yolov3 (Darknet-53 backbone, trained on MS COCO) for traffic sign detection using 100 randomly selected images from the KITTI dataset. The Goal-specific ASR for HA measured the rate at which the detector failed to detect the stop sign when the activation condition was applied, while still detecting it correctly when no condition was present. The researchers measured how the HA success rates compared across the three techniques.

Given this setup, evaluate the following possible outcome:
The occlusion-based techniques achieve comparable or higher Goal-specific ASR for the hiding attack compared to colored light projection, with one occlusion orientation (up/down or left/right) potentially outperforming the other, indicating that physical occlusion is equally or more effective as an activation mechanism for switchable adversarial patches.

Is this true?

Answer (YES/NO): NO